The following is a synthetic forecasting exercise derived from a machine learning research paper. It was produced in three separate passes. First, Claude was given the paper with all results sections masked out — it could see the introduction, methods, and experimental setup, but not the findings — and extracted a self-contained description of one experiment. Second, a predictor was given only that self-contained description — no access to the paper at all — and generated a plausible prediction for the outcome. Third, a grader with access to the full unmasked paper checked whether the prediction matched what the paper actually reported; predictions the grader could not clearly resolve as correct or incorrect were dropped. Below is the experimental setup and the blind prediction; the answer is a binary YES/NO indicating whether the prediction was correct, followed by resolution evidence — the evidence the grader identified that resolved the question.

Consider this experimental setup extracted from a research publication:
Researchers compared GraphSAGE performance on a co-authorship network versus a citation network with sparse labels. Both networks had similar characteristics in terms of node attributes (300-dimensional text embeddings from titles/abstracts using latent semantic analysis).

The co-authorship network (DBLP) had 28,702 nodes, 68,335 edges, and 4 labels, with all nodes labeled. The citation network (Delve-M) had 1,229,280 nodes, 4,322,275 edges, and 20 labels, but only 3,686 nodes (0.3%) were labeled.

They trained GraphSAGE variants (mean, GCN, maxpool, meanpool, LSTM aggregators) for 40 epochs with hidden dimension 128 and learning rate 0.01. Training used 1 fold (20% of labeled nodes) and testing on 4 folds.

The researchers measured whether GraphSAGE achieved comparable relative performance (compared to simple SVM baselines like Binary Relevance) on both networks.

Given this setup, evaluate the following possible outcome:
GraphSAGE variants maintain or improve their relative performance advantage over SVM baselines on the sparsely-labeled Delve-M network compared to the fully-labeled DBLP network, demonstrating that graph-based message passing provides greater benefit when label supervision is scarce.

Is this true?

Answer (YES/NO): NO